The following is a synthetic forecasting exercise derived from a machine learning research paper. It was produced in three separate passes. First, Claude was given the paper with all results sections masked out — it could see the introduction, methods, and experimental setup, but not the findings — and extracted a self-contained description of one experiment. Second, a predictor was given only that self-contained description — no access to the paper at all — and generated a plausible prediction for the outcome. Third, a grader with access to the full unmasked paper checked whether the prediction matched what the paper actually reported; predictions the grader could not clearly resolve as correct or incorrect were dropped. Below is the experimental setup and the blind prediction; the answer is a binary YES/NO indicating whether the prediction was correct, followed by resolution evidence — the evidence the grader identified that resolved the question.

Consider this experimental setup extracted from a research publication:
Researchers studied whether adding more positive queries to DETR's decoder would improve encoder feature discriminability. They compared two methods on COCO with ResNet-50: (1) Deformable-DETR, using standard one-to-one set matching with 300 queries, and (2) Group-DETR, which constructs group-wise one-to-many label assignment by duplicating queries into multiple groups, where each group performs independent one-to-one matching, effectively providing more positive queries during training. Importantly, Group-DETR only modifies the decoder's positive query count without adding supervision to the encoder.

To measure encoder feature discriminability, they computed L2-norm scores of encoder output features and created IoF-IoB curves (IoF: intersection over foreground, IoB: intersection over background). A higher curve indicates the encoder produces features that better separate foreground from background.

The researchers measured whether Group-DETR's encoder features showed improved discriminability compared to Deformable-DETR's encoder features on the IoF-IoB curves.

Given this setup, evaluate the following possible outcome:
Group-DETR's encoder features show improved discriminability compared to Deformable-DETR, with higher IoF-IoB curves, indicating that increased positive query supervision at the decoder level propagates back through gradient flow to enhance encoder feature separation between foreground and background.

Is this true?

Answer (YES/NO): NO